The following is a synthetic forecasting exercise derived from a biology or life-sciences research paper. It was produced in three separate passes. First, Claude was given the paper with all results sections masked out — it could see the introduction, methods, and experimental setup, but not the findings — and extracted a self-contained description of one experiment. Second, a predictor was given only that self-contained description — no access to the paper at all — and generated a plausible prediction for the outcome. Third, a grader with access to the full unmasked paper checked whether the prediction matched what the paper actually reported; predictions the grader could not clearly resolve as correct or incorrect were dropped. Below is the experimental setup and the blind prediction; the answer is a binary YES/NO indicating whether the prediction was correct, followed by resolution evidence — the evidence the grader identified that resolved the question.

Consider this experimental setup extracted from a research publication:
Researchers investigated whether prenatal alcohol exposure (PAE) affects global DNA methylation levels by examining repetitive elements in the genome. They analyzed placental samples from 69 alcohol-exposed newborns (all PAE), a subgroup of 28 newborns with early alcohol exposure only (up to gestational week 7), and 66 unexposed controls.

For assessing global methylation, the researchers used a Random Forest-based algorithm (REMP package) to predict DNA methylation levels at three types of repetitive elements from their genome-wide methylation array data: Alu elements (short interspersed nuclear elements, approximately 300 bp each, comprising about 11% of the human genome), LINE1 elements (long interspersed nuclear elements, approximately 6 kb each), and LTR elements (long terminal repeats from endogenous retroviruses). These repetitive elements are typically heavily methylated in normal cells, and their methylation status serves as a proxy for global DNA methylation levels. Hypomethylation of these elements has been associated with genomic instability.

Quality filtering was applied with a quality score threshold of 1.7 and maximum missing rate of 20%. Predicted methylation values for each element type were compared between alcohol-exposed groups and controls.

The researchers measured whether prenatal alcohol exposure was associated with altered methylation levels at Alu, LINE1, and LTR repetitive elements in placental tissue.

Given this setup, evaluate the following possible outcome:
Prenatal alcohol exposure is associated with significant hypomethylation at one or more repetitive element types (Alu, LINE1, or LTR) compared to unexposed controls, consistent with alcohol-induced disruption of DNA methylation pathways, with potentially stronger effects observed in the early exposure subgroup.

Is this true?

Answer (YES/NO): NO